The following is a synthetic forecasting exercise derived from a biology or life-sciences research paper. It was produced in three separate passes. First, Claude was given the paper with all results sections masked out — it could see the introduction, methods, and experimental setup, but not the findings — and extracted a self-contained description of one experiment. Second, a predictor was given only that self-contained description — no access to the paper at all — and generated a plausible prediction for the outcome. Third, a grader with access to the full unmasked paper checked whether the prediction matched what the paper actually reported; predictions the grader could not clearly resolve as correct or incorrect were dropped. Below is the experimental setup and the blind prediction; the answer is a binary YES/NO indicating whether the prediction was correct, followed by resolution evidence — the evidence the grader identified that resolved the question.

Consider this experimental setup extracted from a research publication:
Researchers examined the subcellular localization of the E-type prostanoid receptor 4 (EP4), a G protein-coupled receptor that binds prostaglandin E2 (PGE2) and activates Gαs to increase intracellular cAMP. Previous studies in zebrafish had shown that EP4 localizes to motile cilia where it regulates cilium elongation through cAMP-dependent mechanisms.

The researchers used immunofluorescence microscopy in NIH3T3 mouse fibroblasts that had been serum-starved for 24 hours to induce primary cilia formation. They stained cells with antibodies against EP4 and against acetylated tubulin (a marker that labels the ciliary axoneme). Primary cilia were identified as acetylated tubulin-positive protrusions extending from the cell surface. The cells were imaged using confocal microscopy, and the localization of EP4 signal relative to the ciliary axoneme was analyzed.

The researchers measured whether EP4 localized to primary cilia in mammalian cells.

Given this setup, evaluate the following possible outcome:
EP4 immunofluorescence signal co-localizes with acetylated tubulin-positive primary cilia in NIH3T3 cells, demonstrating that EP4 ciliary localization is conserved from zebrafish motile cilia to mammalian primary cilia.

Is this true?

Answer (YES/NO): YES